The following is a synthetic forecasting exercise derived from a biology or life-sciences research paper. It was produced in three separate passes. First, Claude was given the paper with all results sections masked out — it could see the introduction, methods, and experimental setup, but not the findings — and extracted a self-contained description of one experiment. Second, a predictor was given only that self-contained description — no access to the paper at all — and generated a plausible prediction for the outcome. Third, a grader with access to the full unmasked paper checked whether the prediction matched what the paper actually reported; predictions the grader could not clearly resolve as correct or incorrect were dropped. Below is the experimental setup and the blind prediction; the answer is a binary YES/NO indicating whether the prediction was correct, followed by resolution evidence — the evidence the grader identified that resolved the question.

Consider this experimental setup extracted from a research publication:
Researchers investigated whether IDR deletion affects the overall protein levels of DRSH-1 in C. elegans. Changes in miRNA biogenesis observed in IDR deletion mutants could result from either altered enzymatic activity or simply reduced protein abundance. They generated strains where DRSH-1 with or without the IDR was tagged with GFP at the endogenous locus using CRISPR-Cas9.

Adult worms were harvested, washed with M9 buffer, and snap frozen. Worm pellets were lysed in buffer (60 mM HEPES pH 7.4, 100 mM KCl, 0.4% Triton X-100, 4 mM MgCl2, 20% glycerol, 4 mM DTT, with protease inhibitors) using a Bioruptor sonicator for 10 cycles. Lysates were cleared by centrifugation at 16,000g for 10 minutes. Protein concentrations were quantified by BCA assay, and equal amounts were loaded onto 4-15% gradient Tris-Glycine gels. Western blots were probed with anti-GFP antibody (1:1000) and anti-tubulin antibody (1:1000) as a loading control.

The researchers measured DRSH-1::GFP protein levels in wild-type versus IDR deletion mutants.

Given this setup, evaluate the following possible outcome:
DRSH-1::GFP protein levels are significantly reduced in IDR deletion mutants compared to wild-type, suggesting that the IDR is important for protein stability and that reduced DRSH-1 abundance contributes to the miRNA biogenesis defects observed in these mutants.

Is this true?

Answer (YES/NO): NO